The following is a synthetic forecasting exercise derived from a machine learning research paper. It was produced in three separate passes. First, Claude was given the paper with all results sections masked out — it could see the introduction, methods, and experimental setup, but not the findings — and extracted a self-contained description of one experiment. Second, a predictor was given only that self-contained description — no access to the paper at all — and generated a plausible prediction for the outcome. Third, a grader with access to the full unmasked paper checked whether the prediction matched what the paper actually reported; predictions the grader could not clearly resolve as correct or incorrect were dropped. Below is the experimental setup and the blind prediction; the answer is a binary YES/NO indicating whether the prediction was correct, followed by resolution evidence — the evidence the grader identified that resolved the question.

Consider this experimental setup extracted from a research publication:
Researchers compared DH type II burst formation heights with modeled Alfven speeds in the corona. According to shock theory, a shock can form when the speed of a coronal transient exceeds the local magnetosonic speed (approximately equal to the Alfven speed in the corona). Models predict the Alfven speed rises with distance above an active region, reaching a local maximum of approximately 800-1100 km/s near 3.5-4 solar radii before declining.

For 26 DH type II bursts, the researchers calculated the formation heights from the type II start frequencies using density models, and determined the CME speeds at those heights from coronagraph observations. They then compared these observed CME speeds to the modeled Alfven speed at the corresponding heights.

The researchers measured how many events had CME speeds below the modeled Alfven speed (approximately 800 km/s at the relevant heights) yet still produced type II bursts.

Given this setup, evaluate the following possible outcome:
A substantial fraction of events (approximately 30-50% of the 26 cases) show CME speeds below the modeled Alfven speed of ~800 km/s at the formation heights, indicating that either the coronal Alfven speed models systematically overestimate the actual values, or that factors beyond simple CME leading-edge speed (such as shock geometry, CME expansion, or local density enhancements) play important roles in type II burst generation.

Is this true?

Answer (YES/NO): NO